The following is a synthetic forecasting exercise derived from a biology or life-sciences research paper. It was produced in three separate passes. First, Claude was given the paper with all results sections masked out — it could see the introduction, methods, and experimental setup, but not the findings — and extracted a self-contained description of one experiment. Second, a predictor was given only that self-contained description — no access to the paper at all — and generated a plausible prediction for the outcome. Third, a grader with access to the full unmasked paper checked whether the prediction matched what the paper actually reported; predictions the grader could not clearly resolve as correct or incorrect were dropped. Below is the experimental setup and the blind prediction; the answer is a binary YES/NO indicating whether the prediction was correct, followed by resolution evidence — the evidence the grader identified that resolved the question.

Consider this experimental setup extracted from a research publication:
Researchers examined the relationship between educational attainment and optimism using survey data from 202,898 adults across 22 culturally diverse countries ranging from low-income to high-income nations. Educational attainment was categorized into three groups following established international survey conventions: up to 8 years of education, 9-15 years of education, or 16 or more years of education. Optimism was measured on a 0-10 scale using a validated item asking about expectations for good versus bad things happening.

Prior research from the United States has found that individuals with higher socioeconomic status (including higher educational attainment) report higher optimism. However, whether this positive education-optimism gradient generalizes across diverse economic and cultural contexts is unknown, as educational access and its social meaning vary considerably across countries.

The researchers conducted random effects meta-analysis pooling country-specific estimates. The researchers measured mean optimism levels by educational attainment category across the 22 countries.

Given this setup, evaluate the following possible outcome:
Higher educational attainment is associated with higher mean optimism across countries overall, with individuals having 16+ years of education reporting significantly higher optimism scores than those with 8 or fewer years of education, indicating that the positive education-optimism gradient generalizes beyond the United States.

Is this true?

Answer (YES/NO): YES